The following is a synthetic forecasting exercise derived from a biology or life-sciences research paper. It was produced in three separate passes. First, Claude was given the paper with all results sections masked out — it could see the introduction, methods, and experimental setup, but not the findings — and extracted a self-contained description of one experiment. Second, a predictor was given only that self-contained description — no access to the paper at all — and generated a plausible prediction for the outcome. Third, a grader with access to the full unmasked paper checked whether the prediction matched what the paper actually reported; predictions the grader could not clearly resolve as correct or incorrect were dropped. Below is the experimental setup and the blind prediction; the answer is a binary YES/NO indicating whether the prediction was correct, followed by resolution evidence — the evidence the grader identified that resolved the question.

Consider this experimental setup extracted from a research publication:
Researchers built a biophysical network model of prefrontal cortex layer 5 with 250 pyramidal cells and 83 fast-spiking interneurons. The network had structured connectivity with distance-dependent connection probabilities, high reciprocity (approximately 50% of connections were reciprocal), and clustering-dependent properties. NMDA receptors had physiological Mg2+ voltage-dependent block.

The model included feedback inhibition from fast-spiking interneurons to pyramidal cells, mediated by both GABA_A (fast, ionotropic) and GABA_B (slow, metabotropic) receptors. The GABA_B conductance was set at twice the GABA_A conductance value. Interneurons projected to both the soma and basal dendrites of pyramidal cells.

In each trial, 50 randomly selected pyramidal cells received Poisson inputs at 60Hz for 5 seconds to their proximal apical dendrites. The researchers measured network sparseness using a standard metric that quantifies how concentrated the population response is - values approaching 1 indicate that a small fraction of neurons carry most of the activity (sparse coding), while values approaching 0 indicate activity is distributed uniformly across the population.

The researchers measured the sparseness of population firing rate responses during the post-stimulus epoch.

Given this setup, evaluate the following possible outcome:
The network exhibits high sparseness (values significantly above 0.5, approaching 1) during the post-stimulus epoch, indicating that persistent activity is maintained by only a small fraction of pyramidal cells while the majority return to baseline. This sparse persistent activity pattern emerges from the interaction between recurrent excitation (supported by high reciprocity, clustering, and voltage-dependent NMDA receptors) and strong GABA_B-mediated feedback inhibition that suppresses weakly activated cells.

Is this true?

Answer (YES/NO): YES